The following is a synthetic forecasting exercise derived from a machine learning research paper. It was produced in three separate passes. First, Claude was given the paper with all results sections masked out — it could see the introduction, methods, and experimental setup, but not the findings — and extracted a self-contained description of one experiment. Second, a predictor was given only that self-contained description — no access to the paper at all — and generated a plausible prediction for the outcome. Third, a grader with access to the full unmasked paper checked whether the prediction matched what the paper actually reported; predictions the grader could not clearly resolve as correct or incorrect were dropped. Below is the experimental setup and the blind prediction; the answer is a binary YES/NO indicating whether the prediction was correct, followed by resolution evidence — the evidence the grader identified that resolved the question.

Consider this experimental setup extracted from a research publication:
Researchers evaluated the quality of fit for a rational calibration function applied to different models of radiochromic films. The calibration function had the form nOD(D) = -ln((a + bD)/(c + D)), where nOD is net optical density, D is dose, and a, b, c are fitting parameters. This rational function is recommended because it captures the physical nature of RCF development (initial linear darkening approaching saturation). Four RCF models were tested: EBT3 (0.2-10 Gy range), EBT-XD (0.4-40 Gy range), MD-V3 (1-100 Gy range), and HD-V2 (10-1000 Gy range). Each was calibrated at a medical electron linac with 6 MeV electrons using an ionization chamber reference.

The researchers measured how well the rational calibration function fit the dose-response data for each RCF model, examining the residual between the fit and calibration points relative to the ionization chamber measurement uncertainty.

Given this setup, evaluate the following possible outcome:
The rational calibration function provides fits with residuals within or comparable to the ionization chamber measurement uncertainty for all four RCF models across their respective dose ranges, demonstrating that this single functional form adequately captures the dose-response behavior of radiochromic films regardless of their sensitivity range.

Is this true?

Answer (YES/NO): NO